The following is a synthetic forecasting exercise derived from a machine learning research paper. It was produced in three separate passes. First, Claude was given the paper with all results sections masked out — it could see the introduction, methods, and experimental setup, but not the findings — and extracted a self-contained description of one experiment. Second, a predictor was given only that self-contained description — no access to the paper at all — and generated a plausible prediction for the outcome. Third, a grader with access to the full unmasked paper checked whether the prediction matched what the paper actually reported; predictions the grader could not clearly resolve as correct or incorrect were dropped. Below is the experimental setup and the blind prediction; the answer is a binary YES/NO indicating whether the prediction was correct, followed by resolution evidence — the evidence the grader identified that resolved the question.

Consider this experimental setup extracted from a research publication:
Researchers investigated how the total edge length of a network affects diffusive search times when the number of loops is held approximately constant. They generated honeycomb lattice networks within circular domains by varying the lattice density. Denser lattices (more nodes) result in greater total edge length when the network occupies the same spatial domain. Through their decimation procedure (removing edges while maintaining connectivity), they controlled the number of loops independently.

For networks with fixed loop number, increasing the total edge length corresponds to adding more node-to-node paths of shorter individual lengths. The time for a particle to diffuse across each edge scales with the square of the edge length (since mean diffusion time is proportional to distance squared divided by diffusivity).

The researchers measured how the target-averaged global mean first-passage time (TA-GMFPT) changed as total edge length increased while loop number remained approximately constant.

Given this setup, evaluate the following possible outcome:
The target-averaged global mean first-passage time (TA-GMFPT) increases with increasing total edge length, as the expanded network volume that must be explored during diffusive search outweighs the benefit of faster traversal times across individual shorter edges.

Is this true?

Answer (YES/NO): YES